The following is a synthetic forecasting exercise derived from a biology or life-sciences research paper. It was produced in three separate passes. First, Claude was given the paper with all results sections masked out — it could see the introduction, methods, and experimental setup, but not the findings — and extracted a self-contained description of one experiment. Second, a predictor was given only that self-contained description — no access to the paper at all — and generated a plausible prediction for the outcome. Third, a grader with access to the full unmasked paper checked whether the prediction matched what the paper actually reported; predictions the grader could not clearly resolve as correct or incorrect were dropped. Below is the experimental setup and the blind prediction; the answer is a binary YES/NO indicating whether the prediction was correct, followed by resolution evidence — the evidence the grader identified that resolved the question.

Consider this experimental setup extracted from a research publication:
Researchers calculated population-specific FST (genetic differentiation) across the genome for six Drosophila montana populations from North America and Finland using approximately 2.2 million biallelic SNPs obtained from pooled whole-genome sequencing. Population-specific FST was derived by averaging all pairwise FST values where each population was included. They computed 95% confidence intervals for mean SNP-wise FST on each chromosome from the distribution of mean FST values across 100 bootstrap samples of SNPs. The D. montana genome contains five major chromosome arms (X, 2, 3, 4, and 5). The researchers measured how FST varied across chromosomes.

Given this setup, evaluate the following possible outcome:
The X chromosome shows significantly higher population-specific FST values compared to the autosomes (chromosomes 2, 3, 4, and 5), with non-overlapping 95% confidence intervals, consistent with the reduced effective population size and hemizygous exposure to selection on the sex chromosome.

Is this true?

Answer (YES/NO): NO